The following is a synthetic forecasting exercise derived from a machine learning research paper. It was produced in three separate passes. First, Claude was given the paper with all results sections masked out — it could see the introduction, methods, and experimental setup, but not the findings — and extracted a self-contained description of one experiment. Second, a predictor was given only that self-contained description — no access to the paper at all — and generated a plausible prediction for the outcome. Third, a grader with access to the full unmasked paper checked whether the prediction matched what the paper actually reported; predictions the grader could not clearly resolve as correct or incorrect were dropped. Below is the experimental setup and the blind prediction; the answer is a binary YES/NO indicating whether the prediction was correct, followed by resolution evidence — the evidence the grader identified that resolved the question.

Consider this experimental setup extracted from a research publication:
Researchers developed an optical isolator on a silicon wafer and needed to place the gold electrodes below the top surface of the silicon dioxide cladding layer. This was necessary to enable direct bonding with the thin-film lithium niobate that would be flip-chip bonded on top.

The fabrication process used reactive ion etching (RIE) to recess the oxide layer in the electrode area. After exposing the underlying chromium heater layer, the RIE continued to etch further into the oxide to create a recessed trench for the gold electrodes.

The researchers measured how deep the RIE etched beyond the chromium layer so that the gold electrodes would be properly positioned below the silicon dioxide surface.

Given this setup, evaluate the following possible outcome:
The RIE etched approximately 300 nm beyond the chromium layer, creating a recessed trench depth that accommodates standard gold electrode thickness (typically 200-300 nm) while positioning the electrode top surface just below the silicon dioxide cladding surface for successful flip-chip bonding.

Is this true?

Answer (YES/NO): NO